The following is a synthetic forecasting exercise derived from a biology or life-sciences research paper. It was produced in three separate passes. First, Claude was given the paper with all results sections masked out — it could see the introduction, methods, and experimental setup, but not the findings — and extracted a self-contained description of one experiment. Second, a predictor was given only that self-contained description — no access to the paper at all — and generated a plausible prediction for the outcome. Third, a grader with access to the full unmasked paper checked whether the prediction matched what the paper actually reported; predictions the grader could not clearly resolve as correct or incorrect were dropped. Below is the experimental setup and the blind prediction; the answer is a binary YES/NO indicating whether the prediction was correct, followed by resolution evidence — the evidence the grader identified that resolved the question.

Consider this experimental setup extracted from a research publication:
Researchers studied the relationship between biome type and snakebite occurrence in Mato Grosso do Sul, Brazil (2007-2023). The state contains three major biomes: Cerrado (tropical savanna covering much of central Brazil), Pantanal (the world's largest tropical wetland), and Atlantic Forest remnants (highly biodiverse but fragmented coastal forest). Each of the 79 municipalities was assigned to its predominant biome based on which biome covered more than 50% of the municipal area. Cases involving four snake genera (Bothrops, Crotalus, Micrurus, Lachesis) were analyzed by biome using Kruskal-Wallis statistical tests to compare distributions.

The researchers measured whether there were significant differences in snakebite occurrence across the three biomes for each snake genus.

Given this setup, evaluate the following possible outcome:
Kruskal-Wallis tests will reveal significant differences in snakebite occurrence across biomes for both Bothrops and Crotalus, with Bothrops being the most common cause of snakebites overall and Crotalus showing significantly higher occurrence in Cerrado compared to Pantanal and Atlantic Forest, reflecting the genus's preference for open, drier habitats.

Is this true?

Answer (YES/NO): NO